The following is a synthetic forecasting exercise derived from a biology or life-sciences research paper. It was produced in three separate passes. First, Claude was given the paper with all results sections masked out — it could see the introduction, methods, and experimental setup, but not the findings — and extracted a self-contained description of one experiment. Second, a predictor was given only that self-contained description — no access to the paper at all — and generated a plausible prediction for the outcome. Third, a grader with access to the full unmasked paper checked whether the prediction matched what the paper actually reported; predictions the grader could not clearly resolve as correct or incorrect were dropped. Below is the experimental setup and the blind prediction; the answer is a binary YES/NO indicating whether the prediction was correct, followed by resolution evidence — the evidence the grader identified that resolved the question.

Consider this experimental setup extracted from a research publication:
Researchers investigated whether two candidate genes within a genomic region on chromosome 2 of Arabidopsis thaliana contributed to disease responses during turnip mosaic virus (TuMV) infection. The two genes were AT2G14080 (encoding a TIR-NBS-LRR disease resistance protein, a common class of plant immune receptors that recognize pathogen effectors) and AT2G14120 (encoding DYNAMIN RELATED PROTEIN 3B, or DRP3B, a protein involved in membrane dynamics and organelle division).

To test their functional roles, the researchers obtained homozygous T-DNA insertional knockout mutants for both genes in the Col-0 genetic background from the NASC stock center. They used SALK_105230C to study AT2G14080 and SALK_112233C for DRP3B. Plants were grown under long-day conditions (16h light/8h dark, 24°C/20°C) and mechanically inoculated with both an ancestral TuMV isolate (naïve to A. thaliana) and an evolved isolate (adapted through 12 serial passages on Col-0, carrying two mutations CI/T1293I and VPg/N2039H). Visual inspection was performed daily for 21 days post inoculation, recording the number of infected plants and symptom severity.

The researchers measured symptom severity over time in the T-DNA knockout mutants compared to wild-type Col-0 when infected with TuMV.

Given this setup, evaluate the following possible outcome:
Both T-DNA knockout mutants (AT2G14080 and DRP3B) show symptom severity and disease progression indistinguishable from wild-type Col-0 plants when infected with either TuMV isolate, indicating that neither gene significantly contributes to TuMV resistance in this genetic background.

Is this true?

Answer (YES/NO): NO